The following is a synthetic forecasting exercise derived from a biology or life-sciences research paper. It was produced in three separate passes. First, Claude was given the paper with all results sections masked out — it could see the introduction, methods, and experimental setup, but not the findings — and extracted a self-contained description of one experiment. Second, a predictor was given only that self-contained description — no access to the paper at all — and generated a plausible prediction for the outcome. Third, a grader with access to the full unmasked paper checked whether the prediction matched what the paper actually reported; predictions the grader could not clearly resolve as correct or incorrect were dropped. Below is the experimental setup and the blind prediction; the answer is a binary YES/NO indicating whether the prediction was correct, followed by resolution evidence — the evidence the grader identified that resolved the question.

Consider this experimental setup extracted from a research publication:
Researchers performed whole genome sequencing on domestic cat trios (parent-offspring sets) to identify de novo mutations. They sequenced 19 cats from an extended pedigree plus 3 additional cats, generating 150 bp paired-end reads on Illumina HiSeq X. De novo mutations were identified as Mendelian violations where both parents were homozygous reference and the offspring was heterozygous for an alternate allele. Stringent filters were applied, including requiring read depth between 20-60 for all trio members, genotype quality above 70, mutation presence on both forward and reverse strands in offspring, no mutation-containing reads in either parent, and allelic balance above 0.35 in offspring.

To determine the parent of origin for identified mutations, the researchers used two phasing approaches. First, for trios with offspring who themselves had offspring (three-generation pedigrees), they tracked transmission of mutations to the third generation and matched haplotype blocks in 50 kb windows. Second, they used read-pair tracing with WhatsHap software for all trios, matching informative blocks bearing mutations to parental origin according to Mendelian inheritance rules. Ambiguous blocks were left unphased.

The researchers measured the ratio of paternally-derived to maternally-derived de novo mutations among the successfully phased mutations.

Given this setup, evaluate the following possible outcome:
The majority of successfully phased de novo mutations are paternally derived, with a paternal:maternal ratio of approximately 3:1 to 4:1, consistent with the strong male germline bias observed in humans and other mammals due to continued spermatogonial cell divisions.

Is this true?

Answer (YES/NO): YES